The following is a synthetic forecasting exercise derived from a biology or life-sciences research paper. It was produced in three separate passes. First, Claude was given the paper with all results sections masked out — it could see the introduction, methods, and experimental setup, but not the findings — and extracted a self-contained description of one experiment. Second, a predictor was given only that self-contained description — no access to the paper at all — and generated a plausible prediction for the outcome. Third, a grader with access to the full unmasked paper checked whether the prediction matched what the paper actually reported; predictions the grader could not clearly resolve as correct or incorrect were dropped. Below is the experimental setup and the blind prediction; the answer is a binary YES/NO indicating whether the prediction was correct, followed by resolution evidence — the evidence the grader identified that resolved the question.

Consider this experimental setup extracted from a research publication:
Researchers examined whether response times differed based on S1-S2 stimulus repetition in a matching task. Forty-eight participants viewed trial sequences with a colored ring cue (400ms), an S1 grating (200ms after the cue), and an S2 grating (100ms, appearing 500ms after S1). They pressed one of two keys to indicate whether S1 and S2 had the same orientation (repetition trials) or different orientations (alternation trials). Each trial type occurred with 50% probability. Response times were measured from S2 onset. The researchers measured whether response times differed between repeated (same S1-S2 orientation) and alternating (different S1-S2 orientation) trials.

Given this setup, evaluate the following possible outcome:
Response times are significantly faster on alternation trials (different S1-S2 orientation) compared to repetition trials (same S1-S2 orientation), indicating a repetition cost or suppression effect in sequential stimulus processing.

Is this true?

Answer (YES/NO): NO